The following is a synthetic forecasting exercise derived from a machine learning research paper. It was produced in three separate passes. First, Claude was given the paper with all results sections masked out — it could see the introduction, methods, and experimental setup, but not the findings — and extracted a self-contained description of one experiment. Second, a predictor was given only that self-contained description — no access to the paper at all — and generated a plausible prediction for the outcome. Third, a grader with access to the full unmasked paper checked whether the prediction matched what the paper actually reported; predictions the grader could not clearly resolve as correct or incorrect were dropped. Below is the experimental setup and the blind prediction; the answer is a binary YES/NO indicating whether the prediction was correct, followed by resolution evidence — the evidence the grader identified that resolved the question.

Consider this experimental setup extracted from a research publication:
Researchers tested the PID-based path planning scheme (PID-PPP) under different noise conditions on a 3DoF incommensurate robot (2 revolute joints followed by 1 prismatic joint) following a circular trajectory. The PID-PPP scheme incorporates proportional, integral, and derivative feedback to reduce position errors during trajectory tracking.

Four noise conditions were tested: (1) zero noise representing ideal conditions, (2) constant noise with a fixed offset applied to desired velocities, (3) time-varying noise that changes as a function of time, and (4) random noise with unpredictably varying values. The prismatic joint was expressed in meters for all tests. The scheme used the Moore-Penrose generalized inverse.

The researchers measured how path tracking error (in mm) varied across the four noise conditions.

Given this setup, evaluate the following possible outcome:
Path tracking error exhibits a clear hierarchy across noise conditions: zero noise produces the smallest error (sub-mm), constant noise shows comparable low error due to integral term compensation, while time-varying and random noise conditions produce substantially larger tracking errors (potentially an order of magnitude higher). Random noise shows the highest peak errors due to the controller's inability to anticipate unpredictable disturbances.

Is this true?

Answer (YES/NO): NO